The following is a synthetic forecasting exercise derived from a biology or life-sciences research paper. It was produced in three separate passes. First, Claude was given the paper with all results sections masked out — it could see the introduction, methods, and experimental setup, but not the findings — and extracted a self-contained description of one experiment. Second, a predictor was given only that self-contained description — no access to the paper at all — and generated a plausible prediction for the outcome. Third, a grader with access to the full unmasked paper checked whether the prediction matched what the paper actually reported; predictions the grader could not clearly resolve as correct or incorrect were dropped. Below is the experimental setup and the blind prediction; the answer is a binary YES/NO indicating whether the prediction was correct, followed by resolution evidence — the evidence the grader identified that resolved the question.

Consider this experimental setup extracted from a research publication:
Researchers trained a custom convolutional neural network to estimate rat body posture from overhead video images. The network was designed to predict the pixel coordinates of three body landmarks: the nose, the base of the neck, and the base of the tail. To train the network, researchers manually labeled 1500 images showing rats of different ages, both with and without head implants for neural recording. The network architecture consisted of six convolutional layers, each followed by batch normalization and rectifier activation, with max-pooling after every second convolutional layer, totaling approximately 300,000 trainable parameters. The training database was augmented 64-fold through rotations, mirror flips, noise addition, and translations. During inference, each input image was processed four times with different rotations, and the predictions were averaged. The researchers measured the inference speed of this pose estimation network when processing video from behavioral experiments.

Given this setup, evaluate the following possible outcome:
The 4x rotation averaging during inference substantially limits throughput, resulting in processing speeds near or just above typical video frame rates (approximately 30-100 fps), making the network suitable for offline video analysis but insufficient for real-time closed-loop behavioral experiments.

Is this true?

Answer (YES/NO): NO